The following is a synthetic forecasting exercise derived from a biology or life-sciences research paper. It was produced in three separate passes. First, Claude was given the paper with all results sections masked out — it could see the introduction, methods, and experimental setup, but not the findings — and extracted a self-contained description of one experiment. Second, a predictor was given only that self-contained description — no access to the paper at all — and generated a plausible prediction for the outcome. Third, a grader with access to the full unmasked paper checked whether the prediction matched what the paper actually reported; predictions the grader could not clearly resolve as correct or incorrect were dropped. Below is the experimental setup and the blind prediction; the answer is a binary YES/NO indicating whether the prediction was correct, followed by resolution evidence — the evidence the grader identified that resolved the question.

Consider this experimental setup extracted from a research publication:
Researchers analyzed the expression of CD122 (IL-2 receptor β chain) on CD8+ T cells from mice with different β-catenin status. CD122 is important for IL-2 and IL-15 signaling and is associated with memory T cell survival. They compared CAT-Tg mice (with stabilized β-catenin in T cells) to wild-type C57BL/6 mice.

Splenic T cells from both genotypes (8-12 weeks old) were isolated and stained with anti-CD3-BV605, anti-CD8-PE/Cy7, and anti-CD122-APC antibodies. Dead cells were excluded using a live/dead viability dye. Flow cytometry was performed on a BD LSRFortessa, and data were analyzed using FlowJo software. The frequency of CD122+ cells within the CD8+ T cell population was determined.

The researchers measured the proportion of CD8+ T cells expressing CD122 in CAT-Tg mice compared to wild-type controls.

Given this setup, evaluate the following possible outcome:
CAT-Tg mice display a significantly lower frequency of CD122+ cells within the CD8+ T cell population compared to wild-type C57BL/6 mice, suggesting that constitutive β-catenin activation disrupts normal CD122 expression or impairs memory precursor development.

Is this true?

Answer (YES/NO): NO